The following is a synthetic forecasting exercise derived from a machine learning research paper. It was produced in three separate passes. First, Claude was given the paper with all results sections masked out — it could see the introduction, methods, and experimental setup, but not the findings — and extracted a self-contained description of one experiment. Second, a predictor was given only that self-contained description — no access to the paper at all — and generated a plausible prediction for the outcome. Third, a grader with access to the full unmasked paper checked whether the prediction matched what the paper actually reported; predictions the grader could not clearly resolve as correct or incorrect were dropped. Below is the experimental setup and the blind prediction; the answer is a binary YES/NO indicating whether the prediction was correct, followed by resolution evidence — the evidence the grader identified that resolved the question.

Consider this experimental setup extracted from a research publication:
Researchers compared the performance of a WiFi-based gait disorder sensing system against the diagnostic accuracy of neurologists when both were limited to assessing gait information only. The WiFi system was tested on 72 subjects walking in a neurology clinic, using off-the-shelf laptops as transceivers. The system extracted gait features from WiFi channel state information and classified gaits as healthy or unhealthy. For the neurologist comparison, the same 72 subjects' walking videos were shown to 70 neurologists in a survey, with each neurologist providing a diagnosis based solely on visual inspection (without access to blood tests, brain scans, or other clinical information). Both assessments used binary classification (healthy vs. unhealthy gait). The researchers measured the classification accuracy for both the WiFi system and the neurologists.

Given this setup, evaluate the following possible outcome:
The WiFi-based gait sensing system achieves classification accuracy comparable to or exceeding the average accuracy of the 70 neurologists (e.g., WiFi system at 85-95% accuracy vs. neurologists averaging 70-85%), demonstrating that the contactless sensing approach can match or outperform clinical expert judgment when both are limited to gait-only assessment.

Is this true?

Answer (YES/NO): NO